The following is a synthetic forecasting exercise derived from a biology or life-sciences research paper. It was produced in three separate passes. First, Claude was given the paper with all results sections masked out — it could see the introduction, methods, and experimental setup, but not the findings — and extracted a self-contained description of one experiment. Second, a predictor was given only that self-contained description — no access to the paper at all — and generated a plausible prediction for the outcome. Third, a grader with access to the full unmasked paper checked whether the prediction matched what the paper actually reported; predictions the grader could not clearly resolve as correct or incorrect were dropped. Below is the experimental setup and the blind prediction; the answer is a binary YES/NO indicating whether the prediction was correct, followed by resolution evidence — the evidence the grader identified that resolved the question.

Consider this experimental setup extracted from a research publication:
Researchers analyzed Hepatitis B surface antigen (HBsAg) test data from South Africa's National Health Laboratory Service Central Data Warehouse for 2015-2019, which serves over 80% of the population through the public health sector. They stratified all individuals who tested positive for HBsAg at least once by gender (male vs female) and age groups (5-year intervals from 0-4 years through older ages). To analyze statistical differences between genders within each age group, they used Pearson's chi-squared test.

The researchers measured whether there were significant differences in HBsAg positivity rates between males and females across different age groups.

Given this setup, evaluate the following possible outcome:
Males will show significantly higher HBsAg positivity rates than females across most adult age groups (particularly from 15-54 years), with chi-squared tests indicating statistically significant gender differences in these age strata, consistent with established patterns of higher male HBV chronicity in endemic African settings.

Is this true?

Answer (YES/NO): NO